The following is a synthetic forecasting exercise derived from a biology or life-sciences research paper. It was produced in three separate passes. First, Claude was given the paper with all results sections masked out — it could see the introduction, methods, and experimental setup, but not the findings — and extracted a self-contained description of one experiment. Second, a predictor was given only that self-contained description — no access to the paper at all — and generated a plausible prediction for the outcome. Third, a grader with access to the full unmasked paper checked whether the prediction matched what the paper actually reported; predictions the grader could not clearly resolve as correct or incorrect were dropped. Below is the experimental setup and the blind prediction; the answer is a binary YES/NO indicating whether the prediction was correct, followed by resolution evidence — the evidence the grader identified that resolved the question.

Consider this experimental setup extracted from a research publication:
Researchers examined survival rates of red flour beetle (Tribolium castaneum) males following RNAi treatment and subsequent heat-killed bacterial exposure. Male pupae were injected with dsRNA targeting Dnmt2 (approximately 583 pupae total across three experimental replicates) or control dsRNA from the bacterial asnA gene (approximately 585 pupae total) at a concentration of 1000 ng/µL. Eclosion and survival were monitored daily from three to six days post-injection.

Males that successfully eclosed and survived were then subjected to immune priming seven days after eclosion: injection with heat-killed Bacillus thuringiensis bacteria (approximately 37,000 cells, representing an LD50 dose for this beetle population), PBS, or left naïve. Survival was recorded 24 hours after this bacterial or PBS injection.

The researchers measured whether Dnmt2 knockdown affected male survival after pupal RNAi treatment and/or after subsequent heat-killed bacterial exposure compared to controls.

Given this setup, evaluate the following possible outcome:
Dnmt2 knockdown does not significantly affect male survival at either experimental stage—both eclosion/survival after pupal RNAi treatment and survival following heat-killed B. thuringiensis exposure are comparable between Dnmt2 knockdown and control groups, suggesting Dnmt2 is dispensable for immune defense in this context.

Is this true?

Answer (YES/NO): YES